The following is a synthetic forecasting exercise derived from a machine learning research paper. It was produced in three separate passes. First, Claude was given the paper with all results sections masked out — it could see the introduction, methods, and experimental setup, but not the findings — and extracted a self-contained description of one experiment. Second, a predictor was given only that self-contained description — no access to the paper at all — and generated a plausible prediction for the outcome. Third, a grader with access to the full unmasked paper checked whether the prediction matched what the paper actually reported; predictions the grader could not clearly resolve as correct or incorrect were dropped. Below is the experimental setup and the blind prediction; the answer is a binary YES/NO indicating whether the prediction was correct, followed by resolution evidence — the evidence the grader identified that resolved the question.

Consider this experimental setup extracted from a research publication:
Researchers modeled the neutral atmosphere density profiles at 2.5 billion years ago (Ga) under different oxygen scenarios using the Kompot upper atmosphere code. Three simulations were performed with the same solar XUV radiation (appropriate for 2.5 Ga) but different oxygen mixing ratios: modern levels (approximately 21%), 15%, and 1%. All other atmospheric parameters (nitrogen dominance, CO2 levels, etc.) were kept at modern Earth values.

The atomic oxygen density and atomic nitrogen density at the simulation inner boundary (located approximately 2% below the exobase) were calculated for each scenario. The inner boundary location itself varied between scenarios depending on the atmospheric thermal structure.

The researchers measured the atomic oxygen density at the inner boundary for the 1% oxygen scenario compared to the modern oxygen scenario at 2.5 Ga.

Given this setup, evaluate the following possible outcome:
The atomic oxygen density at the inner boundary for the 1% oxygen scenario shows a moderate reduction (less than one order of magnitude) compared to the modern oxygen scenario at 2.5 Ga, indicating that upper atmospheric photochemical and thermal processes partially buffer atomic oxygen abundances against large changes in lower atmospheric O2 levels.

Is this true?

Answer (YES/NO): NO